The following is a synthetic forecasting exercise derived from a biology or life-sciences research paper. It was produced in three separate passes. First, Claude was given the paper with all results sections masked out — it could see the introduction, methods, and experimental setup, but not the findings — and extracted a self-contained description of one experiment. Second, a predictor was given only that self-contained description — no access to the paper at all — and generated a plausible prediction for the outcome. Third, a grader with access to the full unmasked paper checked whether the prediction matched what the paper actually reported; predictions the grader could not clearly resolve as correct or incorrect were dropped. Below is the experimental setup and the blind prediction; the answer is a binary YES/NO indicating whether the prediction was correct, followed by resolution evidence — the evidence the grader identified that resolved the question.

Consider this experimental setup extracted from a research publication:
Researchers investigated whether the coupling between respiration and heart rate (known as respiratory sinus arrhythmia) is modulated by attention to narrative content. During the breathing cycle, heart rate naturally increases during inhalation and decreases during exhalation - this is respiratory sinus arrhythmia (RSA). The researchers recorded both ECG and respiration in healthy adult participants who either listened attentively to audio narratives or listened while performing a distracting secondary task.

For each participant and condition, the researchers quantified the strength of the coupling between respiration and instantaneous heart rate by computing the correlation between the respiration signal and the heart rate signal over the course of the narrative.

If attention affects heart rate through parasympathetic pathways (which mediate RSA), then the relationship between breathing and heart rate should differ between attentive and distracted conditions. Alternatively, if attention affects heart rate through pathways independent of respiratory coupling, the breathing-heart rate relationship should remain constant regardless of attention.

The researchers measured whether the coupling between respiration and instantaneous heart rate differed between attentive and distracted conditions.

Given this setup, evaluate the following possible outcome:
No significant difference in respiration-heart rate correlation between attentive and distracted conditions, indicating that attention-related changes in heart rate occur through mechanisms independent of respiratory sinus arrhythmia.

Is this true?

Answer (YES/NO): YES